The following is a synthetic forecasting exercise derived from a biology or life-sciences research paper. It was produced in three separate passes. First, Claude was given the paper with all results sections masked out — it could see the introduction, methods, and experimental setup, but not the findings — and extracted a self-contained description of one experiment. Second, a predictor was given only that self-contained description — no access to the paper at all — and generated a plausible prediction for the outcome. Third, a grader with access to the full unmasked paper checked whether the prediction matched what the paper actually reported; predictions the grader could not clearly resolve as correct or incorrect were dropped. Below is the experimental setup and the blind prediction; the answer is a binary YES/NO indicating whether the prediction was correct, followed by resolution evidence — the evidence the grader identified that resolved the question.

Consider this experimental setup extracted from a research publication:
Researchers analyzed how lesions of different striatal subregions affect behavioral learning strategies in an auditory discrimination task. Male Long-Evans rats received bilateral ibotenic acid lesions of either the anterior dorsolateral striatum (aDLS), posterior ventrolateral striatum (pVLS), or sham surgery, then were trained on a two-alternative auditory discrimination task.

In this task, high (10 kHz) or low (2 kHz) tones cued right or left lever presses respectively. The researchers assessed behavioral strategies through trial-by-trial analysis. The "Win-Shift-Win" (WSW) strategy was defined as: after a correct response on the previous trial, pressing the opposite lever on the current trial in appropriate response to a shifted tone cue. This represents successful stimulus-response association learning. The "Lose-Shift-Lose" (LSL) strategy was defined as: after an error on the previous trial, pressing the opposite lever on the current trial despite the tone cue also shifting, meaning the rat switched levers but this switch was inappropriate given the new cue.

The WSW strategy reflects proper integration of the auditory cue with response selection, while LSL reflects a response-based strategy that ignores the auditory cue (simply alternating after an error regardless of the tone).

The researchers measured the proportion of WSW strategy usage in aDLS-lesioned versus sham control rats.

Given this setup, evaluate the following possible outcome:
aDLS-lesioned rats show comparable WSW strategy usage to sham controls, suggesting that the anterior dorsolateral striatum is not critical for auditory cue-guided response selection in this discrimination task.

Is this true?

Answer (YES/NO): NO